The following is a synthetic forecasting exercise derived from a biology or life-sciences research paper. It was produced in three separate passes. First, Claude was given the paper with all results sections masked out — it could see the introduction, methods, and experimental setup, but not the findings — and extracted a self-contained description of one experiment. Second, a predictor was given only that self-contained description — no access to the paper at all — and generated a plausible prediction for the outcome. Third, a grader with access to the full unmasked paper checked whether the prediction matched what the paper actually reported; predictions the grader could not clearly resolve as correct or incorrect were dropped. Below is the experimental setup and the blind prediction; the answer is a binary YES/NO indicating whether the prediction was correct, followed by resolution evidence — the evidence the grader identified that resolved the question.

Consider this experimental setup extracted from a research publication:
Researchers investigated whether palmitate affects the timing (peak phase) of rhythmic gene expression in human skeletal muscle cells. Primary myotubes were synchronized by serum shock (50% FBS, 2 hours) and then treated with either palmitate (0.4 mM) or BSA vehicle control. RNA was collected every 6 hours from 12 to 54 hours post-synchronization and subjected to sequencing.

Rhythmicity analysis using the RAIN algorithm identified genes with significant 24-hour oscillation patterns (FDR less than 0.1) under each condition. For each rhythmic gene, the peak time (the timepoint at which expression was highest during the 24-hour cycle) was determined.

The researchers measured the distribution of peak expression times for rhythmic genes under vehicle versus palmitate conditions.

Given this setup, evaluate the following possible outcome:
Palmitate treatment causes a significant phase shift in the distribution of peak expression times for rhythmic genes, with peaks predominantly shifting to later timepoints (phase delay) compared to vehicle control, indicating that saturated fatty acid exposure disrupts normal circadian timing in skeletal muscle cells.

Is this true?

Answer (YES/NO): NO